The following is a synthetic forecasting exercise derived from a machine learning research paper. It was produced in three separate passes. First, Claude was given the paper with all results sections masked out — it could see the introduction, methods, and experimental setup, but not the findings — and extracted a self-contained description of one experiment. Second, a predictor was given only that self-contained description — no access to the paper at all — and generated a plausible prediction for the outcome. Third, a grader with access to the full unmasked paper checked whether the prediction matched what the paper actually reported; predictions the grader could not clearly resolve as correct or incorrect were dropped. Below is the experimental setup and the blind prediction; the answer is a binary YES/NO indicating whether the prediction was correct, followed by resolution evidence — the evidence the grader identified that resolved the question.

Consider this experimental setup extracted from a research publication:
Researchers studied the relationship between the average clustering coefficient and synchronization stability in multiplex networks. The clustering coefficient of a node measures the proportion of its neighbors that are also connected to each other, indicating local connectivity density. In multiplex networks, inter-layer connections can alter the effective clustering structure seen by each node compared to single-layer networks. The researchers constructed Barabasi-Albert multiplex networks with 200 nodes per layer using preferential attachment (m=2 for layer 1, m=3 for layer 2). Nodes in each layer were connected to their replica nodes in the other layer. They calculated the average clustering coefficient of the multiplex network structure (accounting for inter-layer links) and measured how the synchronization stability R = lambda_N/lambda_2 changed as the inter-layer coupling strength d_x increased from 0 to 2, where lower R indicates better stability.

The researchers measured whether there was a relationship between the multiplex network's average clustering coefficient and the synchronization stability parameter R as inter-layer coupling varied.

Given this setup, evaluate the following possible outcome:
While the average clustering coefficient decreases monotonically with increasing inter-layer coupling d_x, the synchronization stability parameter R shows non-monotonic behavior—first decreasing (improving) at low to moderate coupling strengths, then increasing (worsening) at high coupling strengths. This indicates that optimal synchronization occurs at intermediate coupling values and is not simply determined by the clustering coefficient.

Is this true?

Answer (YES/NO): NO